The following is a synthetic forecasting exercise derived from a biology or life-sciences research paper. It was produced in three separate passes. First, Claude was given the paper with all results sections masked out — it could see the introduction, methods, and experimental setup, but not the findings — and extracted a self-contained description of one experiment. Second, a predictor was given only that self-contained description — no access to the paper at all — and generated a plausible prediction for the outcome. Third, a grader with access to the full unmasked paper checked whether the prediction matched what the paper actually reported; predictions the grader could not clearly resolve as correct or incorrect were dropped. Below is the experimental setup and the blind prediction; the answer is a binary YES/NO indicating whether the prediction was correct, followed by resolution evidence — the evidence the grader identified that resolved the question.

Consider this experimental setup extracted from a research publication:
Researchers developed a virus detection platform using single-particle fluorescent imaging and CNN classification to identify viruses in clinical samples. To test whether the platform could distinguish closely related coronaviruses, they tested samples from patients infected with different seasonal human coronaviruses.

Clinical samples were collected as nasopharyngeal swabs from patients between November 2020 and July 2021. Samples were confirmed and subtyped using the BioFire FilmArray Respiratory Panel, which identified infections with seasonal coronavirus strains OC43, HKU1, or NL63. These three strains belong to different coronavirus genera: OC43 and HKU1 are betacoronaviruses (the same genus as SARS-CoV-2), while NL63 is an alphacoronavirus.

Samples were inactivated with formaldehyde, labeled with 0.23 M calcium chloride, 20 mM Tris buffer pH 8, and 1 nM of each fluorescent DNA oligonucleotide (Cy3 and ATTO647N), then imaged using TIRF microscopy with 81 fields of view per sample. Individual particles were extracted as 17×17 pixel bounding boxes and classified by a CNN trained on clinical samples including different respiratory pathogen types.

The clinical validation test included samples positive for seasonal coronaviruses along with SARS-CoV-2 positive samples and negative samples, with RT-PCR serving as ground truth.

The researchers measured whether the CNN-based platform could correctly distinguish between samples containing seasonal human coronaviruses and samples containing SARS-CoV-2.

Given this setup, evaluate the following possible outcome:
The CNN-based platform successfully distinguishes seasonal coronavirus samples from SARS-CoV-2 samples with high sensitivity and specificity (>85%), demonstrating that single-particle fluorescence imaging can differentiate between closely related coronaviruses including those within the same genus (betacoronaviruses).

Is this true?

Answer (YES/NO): NO